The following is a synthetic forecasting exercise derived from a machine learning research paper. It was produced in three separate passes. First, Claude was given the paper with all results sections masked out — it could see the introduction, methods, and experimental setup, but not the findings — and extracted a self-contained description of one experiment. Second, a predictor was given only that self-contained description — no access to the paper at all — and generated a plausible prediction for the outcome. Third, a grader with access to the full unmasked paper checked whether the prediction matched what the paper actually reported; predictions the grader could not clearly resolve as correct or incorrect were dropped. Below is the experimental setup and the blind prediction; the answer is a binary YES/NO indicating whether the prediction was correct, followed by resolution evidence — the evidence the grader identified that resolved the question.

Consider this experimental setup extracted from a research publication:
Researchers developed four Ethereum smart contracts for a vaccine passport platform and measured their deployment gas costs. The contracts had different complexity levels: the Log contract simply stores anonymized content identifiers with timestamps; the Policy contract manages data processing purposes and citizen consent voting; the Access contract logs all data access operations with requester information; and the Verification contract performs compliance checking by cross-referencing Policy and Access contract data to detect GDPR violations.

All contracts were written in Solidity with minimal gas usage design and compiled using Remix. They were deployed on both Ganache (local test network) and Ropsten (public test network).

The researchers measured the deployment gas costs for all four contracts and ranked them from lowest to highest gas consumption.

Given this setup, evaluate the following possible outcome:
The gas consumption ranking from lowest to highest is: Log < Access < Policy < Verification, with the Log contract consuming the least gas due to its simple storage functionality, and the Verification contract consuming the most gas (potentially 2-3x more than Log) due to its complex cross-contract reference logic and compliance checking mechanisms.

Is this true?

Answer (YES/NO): NO